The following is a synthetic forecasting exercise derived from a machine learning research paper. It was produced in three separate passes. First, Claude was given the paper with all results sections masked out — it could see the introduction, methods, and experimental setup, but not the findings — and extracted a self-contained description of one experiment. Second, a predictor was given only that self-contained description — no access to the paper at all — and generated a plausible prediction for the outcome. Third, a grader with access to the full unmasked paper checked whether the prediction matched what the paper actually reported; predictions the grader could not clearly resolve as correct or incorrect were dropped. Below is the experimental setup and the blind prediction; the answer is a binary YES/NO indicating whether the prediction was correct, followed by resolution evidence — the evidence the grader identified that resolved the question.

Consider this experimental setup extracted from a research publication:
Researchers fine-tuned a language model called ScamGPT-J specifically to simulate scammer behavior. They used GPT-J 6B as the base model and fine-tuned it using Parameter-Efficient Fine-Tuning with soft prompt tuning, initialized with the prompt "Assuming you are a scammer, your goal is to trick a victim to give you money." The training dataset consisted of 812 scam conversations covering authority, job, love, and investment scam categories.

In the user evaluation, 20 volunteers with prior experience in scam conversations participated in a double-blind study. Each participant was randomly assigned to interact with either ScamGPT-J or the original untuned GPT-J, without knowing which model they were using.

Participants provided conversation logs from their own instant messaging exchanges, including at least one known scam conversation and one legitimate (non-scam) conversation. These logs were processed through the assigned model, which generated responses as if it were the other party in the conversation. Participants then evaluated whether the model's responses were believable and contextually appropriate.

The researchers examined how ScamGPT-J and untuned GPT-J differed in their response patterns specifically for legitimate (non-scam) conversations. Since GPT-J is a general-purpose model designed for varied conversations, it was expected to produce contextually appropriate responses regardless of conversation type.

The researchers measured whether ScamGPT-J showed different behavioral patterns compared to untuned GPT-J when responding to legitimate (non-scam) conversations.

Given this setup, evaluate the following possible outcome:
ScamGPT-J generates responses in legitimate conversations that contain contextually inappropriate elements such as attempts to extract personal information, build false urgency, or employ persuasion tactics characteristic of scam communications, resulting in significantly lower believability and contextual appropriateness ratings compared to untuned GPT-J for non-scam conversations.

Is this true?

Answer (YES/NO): NO